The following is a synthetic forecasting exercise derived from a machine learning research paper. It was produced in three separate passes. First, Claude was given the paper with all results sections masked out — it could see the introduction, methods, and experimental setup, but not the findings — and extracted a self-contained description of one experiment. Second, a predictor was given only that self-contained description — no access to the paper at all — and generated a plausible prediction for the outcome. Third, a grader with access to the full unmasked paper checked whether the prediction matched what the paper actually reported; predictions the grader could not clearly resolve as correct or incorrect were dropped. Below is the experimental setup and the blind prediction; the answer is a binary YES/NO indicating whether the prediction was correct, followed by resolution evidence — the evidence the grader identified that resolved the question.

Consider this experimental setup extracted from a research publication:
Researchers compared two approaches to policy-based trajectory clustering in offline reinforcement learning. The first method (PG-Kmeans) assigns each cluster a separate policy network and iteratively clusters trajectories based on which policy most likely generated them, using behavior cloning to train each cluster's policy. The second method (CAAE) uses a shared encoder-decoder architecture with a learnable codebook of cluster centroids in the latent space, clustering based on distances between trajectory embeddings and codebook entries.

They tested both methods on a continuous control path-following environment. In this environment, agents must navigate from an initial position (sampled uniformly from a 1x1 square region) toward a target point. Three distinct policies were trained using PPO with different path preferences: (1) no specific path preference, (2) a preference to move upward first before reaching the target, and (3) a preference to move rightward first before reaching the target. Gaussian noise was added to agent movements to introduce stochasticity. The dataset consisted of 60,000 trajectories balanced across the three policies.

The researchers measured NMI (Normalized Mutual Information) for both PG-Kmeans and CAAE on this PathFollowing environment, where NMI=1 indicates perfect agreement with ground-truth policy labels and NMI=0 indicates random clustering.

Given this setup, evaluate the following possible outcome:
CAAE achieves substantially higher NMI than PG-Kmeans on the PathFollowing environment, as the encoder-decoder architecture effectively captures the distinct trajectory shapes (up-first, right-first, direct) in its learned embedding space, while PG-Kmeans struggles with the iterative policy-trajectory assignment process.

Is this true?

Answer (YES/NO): NO